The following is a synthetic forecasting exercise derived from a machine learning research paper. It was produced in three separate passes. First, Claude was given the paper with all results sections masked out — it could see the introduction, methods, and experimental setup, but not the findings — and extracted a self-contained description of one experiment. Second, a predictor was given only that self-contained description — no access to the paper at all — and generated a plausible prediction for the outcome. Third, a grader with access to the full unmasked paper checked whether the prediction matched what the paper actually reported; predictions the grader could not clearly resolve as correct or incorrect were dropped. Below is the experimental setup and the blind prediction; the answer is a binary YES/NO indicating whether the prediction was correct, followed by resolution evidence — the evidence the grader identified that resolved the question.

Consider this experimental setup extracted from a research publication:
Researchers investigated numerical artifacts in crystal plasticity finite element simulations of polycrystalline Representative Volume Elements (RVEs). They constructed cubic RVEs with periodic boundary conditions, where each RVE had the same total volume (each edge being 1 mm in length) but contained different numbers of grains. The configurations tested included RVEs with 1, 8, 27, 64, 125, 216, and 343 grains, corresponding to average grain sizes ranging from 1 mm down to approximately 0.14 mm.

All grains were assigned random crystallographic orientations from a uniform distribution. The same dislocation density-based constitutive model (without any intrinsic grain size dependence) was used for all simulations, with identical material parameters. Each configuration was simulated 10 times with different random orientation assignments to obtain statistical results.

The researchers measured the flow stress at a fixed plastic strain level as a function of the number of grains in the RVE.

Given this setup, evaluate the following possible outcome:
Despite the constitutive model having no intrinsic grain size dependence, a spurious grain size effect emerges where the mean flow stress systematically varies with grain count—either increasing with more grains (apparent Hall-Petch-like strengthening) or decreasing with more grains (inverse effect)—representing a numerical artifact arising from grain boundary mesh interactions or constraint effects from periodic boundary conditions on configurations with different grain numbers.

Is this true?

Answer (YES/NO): YES